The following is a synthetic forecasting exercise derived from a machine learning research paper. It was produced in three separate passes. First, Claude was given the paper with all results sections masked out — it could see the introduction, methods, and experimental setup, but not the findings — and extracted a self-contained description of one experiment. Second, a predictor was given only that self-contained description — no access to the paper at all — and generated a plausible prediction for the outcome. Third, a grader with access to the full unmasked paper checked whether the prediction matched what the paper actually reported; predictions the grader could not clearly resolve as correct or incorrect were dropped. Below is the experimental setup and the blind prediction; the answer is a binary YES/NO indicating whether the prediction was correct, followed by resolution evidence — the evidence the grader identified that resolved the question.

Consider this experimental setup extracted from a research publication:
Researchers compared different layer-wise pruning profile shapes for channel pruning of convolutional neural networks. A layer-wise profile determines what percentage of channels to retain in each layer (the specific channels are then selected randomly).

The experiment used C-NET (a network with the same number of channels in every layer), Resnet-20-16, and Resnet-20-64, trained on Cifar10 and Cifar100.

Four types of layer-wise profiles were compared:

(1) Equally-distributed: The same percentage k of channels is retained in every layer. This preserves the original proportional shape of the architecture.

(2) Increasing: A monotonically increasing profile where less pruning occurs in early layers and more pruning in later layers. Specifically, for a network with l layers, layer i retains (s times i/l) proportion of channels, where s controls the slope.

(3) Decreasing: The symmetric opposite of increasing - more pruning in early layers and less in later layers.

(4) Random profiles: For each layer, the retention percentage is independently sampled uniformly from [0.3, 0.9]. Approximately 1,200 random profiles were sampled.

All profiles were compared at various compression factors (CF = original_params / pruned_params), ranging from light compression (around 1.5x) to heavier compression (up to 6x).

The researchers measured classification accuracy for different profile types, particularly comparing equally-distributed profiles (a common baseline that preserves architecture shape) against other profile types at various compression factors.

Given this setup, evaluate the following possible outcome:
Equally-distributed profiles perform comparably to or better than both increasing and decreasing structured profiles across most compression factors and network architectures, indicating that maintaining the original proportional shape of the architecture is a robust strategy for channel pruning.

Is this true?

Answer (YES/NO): YES